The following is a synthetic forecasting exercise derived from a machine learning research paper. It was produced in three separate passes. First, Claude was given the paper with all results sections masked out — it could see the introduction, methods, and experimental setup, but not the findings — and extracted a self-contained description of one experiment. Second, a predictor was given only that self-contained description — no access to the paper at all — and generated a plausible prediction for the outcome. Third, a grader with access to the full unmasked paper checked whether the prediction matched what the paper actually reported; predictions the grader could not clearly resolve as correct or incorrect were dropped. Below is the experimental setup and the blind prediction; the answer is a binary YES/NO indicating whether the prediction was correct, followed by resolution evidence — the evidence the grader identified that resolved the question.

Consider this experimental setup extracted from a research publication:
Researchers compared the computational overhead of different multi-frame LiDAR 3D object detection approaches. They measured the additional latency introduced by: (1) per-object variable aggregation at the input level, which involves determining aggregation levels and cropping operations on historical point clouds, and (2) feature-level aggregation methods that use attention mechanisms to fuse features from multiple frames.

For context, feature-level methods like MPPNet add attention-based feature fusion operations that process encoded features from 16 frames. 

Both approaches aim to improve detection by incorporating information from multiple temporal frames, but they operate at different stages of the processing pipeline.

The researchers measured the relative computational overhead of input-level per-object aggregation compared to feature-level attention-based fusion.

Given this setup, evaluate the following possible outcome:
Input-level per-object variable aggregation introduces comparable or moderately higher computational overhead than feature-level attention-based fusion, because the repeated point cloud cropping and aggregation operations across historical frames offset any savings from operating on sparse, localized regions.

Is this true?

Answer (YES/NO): NO